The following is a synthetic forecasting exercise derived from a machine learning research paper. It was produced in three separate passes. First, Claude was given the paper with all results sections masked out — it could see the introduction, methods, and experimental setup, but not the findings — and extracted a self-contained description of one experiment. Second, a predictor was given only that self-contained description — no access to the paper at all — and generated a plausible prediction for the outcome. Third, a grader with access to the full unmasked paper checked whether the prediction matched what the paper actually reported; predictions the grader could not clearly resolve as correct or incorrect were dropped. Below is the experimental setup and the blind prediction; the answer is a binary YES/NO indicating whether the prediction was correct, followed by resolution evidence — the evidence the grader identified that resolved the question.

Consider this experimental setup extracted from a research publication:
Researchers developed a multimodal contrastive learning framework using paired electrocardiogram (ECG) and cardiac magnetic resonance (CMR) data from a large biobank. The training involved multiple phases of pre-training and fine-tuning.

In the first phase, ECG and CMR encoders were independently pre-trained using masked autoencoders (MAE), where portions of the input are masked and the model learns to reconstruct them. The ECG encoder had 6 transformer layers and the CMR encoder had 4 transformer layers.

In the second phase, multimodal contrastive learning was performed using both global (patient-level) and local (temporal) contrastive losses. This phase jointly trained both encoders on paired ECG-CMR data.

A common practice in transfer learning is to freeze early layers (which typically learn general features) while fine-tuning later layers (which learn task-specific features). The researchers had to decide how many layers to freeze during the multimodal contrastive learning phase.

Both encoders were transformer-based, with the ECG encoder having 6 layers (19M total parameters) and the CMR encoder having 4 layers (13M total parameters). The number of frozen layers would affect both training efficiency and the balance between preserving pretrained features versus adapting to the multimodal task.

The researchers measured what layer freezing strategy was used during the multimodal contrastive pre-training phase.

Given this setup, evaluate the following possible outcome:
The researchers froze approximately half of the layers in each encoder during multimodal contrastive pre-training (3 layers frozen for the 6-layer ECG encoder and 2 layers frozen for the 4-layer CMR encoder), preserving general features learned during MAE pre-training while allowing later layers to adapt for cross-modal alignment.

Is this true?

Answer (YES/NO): NO